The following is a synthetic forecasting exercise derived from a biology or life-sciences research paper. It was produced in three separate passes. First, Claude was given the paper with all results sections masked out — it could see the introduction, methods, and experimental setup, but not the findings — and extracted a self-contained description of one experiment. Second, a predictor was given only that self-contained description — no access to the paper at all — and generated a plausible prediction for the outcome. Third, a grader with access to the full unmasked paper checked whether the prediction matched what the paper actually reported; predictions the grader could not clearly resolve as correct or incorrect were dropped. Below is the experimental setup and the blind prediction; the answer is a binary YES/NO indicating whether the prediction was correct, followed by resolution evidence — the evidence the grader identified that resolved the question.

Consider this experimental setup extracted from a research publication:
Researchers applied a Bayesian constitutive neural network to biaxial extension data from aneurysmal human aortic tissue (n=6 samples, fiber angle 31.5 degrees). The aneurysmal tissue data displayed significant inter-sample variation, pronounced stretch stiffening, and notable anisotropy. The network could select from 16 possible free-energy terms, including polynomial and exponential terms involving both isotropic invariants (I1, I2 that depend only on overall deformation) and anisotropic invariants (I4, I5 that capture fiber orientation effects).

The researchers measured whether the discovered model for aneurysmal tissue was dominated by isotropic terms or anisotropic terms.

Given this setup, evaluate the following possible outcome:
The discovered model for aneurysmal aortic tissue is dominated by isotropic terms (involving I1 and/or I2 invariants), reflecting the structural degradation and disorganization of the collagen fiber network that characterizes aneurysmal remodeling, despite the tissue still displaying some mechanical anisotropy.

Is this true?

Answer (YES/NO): NO